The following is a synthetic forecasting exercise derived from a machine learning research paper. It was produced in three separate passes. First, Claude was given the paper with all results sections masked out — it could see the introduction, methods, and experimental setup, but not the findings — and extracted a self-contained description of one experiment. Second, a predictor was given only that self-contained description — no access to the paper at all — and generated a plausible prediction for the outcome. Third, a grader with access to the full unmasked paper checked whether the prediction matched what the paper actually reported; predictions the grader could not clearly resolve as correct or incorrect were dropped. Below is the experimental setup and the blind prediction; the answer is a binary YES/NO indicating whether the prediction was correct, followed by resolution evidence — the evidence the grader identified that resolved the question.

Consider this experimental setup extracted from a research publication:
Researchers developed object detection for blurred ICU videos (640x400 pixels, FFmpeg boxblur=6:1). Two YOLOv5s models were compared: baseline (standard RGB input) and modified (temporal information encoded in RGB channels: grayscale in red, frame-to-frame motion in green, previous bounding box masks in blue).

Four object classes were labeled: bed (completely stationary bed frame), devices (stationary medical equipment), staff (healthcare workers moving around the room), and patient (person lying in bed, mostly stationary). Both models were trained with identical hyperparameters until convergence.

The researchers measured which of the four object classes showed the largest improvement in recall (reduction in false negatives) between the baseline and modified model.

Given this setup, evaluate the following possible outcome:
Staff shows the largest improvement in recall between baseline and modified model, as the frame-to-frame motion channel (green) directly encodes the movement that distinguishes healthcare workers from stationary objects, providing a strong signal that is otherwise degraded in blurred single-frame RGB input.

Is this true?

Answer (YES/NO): NO